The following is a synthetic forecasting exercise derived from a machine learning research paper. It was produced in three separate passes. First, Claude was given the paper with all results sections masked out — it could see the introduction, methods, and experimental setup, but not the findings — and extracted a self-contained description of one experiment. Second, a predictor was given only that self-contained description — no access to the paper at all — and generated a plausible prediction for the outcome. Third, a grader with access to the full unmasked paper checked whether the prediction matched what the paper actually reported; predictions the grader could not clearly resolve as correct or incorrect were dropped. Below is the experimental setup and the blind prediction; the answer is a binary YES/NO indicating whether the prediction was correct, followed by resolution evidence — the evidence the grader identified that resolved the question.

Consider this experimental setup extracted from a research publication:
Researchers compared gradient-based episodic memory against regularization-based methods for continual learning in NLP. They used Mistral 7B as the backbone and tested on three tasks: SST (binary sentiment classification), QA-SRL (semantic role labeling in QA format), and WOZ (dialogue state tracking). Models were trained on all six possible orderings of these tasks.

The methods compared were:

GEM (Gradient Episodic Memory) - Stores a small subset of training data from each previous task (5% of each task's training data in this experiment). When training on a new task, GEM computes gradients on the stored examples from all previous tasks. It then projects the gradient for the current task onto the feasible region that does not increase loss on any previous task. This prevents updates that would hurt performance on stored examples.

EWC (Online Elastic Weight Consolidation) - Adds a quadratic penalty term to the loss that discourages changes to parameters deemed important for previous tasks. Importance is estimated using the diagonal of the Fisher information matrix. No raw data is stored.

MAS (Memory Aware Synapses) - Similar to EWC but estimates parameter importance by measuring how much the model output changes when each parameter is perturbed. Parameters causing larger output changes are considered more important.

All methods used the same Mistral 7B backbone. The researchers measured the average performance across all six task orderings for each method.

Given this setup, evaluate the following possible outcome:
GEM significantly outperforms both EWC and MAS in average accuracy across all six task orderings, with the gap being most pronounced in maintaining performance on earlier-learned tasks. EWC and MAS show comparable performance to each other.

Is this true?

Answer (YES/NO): NO